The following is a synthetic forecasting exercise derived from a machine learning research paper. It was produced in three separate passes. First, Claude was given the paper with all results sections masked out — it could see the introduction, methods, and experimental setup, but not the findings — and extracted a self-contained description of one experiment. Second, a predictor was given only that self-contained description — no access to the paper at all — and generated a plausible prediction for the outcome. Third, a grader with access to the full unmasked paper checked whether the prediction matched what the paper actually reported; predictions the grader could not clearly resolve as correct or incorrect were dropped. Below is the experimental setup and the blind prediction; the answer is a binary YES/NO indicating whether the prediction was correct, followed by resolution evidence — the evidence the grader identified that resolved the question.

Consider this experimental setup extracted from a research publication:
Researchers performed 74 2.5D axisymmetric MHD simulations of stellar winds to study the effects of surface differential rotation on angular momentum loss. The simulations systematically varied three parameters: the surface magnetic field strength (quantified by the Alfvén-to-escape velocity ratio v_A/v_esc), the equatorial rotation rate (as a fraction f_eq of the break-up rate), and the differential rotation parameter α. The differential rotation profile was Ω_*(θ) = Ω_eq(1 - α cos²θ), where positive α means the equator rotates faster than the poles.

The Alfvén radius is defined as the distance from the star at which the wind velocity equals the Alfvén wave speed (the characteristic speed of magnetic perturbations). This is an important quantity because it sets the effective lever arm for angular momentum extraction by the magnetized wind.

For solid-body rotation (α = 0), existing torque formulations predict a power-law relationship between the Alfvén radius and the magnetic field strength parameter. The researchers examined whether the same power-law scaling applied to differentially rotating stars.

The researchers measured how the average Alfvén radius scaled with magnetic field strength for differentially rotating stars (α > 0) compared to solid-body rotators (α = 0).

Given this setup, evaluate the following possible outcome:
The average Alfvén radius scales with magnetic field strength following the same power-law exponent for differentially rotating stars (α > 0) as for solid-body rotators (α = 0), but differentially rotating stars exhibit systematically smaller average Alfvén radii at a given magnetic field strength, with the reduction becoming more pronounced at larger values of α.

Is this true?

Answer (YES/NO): YES